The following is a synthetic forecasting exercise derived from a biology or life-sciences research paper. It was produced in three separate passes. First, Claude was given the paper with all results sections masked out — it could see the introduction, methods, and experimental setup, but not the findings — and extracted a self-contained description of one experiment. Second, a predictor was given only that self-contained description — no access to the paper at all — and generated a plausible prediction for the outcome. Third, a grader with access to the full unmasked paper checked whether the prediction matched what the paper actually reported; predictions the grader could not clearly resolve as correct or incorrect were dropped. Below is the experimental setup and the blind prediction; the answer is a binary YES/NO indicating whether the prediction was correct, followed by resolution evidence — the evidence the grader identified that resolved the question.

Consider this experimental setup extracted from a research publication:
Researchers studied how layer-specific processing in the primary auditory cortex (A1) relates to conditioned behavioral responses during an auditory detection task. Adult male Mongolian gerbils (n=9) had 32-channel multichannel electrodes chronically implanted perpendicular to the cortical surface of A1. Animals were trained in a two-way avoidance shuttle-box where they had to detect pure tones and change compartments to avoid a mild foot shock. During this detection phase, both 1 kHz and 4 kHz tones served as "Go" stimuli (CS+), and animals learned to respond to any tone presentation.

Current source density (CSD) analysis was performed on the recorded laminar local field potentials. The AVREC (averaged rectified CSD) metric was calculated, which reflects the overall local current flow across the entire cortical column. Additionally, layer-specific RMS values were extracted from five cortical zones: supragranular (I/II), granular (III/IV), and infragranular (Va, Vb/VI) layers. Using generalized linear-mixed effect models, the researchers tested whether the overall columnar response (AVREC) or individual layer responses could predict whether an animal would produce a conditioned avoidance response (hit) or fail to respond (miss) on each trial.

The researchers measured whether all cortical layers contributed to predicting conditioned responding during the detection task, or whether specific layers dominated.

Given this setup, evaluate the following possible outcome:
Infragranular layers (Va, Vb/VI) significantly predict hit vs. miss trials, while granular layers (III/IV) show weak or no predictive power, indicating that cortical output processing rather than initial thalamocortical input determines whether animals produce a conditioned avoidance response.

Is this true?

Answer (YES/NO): NO